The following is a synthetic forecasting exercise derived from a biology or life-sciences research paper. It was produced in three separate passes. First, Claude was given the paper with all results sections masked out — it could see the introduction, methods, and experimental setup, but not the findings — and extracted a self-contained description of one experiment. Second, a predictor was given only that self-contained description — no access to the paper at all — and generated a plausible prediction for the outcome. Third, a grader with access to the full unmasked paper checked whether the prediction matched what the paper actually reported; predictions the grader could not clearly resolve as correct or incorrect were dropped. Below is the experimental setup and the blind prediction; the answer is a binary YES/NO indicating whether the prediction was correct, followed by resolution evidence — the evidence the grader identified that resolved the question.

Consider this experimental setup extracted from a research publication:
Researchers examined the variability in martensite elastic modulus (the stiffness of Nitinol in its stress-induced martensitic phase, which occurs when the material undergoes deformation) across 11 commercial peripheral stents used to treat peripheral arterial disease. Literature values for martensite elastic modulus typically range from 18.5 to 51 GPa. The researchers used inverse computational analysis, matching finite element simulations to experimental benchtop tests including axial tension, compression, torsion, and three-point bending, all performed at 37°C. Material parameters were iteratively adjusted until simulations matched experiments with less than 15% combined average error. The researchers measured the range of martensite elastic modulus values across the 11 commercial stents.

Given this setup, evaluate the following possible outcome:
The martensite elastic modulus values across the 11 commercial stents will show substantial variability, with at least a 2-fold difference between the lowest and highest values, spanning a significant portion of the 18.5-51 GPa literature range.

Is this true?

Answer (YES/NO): YES